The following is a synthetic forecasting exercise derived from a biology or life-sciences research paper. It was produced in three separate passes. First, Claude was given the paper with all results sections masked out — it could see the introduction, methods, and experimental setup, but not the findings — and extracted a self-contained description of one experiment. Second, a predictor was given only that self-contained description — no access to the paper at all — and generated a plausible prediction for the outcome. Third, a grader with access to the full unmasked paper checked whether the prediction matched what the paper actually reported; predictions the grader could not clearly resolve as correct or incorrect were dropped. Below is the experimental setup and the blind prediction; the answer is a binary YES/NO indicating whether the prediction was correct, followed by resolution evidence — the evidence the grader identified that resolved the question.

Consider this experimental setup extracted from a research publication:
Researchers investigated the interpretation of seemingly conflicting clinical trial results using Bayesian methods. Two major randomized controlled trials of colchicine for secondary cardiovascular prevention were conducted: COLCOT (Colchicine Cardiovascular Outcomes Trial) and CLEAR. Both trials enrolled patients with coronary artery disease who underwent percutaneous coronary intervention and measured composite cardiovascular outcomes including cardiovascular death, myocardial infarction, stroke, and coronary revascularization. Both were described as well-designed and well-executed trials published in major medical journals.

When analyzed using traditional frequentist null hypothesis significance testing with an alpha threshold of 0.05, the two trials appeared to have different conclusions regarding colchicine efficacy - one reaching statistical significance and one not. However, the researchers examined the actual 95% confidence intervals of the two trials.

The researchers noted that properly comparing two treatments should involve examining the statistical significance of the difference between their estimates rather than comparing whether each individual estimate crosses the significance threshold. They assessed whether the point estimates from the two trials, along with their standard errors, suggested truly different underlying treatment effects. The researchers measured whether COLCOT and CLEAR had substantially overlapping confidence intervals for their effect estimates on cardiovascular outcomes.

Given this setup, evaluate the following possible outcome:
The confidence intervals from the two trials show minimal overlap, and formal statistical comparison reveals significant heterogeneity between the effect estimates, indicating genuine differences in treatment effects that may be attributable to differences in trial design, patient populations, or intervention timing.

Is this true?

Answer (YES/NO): NO